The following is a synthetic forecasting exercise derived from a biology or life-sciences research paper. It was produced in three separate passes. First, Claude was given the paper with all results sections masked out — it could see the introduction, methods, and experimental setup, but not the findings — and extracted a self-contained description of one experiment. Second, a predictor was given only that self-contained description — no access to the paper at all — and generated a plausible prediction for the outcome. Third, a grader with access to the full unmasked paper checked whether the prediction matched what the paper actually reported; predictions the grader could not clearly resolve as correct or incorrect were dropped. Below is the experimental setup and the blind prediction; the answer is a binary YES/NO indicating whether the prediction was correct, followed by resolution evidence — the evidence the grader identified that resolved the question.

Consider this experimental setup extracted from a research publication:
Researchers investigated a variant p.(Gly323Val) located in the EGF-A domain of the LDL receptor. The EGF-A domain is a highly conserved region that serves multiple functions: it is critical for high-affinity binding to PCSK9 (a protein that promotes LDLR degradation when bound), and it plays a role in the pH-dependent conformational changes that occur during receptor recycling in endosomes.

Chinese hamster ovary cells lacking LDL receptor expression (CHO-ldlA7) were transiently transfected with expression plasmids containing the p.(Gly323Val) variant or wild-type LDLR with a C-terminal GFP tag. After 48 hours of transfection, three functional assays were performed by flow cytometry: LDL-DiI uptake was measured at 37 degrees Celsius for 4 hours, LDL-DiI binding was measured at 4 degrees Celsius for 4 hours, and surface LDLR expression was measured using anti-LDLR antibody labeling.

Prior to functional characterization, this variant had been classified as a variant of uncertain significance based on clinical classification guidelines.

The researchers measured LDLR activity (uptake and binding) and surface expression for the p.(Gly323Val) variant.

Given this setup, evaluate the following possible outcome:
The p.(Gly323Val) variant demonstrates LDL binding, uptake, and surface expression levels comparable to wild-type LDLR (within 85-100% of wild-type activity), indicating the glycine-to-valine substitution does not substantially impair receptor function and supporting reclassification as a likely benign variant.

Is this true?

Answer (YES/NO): NO